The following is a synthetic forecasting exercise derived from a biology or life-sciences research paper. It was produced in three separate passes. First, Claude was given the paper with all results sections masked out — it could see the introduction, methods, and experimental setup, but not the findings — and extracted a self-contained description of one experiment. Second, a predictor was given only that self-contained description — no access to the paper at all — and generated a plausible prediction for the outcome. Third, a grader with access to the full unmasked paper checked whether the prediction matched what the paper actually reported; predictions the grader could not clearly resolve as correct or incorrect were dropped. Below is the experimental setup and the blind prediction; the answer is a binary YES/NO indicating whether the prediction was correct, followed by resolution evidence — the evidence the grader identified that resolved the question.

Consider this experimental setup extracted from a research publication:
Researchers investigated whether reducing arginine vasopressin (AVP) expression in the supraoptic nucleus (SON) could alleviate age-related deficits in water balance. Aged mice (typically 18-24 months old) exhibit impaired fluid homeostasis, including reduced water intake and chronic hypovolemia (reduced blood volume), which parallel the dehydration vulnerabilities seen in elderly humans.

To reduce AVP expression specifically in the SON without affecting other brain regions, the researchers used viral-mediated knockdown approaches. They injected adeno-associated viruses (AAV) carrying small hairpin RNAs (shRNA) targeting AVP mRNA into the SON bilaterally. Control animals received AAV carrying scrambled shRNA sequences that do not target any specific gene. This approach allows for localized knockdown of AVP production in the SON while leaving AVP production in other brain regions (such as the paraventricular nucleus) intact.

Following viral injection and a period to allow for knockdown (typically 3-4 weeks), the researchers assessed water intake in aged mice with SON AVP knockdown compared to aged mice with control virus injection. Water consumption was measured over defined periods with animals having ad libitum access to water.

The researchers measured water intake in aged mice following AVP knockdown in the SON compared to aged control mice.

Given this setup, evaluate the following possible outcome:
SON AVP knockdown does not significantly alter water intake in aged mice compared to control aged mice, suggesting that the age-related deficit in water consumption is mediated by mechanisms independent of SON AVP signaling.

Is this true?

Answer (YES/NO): NO